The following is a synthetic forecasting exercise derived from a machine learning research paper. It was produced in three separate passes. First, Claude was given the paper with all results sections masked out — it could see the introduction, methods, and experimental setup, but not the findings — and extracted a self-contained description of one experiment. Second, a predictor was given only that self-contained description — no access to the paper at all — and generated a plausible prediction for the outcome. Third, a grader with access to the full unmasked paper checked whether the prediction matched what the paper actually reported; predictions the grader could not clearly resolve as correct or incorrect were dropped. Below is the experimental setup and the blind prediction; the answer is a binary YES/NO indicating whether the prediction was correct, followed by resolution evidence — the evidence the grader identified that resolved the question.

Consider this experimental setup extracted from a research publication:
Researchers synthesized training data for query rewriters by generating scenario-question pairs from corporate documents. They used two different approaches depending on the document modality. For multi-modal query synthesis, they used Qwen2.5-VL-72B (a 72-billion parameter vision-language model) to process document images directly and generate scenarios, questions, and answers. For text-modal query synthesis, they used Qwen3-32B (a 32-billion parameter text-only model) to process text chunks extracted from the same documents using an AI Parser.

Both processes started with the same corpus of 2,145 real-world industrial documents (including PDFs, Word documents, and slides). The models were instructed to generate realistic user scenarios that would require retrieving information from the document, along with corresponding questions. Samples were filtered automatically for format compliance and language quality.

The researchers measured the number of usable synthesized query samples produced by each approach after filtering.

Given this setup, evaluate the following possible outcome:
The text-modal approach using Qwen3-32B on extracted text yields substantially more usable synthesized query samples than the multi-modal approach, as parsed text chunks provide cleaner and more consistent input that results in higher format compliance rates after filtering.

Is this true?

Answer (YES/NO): YES